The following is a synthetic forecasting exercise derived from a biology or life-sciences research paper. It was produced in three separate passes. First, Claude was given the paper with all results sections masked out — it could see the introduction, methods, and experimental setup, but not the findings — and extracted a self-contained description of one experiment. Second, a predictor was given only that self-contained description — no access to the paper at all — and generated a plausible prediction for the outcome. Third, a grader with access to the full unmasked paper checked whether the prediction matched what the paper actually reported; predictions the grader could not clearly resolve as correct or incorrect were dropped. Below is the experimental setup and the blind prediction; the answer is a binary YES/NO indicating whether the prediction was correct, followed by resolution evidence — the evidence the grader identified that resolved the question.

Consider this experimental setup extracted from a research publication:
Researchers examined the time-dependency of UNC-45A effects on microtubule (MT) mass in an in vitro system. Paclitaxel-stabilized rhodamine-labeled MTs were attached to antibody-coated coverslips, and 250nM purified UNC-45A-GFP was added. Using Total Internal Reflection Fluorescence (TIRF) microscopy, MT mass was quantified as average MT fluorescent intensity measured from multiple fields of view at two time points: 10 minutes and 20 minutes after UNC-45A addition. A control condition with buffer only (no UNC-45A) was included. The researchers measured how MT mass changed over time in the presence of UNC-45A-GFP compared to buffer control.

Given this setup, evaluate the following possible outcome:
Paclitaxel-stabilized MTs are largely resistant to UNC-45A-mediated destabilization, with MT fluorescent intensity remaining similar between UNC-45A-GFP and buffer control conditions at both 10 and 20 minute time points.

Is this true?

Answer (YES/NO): NO